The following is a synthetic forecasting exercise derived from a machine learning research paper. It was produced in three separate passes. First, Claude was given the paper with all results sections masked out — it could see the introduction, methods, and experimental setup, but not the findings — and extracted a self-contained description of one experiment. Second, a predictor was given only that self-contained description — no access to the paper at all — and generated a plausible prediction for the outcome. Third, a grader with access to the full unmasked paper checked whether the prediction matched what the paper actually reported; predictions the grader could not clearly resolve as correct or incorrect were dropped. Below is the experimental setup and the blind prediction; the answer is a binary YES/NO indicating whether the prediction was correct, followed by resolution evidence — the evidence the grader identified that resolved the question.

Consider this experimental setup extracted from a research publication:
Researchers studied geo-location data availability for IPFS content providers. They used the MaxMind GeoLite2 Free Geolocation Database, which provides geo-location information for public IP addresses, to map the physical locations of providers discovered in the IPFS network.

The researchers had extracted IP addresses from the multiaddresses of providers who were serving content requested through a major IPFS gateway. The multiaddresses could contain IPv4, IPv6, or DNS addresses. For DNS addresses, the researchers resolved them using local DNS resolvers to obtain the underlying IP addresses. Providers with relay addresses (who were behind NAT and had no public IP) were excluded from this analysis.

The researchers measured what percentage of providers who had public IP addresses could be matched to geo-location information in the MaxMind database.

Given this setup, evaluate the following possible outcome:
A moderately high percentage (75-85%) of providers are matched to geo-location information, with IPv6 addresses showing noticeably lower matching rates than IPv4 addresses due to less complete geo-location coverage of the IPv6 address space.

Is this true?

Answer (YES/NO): NO